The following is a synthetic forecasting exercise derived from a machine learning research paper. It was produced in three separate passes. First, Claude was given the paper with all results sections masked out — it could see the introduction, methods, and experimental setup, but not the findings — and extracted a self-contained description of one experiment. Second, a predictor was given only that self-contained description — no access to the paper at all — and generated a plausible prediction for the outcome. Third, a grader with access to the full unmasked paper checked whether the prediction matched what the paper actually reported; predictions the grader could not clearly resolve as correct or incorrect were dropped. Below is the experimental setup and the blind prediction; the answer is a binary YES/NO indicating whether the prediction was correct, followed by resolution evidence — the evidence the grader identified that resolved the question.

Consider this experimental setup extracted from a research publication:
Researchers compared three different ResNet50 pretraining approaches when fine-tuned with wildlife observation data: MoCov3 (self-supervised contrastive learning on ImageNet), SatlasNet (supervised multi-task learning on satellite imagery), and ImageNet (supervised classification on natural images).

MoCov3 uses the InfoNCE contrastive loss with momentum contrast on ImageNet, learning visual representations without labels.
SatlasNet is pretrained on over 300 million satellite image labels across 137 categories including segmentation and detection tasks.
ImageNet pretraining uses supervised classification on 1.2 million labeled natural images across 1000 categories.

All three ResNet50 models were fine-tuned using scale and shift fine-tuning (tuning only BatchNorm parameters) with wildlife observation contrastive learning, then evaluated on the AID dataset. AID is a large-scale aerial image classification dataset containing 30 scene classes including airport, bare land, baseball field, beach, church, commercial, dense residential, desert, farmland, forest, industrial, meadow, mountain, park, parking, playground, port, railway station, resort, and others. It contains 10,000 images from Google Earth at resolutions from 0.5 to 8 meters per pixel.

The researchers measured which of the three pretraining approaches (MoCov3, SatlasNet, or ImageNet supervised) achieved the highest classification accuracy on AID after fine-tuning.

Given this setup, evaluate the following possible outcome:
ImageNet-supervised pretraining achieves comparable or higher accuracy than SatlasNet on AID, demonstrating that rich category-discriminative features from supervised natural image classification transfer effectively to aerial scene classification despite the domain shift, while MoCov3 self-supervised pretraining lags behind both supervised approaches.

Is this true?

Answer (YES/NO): NO